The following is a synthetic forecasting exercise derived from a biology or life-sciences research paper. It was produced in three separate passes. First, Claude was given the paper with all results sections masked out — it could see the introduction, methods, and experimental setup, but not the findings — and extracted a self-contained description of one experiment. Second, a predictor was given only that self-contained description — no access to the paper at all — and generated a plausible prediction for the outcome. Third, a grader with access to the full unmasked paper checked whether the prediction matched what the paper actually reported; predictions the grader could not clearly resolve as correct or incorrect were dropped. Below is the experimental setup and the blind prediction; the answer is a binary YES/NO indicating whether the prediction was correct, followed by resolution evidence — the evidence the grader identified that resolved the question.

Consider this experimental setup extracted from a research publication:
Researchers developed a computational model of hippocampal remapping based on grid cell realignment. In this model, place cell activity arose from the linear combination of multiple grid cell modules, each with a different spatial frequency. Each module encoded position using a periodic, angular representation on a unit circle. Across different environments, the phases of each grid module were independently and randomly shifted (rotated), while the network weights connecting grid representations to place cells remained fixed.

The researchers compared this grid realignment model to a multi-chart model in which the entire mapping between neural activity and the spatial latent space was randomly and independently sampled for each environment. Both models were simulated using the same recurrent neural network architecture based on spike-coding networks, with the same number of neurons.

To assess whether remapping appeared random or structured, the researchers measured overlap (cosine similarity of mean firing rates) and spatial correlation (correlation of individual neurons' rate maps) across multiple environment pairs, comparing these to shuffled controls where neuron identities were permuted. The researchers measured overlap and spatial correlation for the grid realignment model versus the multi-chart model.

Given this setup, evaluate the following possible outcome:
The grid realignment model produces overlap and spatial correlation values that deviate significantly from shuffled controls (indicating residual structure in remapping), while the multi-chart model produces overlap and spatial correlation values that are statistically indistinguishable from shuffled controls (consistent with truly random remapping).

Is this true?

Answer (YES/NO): NO